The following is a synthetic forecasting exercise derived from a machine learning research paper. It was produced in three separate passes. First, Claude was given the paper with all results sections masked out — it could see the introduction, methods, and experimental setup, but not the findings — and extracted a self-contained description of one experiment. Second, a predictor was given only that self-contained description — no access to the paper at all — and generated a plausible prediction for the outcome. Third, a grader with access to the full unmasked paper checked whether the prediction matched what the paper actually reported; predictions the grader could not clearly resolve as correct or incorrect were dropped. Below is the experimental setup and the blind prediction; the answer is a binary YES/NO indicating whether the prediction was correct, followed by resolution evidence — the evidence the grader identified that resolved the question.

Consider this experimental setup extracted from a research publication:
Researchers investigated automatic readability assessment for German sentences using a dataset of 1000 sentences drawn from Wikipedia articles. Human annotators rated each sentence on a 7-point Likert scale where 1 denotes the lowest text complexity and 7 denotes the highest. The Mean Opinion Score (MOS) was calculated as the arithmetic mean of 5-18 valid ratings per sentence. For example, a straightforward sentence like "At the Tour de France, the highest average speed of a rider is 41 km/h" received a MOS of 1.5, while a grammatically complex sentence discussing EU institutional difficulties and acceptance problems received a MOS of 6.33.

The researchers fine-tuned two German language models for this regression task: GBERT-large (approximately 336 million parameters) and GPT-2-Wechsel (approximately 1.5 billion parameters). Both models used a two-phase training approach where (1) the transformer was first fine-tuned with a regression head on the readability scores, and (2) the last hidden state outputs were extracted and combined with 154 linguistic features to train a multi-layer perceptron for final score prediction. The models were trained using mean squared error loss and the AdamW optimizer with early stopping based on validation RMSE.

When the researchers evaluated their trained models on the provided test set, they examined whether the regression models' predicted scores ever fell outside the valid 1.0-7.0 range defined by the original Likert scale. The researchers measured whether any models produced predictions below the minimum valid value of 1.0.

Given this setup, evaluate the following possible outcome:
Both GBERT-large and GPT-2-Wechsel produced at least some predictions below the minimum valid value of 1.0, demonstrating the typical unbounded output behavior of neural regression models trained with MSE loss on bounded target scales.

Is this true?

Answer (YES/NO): NO